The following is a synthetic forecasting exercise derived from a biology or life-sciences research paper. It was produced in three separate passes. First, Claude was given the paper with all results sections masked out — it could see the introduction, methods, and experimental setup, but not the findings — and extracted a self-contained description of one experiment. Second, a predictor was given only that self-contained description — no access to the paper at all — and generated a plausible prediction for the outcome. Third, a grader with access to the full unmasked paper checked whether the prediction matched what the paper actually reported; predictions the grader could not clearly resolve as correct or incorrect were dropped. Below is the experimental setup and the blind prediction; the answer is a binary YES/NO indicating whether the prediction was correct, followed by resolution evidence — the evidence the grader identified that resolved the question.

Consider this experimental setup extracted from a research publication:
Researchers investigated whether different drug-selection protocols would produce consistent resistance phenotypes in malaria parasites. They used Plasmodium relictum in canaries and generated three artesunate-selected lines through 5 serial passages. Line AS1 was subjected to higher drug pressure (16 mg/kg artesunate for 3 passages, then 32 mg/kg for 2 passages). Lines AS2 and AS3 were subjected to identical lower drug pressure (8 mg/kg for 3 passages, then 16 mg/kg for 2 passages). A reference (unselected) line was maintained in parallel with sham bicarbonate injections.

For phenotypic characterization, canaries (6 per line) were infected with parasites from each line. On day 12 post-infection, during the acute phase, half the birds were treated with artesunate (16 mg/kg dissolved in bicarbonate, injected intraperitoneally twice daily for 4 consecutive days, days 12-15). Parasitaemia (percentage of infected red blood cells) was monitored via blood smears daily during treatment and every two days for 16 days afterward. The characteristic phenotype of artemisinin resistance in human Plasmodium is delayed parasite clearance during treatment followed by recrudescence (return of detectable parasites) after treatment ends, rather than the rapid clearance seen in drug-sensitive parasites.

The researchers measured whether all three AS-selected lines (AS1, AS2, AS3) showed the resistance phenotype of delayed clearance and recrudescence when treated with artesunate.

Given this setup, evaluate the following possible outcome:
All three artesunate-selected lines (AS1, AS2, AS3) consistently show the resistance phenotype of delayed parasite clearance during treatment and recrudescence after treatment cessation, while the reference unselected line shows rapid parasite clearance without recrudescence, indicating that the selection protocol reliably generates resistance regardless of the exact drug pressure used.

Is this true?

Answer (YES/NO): NO